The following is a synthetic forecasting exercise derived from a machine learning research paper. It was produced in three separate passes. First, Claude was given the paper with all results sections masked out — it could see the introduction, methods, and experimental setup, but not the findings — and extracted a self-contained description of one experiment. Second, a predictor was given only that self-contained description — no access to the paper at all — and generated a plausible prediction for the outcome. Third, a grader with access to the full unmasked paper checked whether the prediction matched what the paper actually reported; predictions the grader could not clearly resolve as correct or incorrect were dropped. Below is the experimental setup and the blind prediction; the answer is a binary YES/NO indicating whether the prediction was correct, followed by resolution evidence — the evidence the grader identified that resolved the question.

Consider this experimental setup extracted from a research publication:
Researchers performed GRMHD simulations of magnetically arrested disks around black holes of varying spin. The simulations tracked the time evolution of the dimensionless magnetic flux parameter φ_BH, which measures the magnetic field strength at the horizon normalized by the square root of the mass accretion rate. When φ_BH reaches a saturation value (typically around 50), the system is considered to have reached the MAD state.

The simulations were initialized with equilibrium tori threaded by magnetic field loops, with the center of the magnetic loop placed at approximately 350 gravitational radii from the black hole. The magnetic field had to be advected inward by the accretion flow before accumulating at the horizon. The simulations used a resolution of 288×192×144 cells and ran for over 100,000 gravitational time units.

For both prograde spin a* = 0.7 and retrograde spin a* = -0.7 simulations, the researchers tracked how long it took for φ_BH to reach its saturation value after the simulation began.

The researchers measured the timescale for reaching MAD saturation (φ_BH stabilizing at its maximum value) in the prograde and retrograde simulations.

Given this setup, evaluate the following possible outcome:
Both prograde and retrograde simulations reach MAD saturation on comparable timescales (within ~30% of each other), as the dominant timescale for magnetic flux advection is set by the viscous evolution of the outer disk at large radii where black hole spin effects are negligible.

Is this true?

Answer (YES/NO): YES